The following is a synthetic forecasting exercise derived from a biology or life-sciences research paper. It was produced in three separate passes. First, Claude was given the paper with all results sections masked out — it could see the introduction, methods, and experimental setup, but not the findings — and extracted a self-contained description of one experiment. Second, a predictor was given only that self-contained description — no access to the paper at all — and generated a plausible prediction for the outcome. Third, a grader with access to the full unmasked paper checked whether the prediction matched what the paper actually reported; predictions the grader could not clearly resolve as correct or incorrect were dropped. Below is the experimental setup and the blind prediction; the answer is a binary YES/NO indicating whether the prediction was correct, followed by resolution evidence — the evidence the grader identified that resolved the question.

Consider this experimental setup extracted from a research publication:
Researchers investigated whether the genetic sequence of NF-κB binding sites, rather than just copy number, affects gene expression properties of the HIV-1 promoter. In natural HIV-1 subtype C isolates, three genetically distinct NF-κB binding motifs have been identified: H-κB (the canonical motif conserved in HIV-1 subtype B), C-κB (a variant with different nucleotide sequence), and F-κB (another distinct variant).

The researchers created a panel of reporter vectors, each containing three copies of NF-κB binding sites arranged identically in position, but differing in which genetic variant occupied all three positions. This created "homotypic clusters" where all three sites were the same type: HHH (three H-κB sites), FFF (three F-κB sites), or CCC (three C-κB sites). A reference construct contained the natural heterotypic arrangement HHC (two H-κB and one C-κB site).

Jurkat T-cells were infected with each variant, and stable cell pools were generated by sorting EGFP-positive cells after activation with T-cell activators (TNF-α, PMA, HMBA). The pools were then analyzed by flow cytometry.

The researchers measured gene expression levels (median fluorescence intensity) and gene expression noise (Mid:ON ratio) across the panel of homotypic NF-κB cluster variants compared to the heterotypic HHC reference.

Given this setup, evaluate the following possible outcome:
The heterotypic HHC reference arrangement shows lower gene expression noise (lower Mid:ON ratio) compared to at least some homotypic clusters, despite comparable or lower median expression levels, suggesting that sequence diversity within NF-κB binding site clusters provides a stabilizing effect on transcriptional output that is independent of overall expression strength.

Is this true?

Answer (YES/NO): NO